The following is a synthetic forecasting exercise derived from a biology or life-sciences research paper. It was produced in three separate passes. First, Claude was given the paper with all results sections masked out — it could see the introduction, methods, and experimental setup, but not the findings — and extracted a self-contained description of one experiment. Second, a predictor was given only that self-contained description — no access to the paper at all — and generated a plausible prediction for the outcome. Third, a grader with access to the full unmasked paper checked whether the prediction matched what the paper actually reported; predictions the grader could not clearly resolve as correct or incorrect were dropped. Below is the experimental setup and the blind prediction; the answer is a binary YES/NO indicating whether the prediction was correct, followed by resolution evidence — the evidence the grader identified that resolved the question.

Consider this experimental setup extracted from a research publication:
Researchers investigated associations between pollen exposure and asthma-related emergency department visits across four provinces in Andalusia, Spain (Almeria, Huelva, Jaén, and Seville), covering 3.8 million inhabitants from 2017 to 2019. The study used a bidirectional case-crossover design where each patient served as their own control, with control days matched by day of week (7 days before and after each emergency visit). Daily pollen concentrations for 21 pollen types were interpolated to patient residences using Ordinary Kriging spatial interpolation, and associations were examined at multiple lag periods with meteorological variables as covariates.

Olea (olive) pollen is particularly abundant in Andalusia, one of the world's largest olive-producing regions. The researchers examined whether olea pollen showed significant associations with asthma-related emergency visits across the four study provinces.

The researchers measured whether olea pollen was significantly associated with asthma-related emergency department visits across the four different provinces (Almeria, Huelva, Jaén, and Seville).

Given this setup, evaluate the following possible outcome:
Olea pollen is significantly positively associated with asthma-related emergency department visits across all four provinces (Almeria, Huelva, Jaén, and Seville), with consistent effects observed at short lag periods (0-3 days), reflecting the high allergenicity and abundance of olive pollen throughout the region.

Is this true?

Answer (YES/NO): NO